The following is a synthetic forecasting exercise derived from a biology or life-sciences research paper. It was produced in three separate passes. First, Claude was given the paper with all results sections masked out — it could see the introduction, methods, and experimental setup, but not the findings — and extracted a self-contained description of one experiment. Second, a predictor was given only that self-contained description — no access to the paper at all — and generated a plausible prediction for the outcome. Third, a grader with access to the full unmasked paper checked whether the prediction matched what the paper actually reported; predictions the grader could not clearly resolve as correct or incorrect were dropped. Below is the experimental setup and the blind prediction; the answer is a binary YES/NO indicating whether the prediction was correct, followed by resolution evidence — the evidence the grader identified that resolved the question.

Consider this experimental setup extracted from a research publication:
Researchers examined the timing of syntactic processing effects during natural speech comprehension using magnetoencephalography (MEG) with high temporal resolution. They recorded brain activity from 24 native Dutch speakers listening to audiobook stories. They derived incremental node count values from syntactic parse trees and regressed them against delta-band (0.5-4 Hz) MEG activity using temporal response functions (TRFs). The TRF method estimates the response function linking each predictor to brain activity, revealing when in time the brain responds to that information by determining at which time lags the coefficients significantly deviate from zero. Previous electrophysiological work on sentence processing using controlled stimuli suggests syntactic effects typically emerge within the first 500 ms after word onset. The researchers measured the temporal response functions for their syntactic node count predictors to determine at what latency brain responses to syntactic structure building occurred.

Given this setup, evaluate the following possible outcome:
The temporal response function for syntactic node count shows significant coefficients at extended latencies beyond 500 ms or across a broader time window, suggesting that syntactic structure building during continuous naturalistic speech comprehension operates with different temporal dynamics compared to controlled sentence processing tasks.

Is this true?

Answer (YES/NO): NO